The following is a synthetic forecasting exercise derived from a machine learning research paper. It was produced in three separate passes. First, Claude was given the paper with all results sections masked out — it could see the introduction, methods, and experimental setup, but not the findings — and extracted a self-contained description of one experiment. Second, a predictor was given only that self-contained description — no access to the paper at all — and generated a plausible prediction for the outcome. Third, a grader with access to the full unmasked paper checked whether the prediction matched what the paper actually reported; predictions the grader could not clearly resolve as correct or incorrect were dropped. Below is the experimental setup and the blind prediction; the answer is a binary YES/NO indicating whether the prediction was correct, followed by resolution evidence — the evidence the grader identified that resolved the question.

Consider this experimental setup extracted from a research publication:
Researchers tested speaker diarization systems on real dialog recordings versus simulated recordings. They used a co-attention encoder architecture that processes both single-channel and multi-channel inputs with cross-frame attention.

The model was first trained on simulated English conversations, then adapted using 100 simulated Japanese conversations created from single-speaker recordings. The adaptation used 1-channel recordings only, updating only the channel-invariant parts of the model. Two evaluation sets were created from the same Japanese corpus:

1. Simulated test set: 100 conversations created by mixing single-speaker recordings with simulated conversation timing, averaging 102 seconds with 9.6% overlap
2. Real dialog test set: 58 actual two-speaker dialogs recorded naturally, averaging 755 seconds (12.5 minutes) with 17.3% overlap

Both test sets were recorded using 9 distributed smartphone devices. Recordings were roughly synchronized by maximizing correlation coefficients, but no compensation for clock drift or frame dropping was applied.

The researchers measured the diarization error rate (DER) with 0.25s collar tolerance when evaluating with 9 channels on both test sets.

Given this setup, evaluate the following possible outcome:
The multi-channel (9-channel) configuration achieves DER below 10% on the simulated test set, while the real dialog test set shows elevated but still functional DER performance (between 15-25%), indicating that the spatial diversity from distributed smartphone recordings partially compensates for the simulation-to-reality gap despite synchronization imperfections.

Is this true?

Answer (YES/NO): NO